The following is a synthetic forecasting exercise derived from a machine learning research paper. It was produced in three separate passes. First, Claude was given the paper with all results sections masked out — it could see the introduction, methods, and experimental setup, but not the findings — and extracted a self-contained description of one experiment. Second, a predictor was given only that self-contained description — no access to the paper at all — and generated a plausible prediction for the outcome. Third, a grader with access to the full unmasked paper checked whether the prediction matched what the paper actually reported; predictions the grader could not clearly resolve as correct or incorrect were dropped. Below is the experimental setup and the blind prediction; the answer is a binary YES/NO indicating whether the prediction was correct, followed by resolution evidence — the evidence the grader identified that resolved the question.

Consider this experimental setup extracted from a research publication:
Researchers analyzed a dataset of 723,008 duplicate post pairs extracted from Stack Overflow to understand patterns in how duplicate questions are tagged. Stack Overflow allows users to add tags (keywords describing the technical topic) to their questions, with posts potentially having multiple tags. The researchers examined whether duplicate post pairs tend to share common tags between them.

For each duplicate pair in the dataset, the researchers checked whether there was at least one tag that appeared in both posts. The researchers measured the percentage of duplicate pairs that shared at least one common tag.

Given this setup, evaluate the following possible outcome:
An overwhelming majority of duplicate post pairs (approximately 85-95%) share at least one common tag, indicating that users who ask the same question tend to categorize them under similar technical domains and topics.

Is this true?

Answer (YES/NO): NO